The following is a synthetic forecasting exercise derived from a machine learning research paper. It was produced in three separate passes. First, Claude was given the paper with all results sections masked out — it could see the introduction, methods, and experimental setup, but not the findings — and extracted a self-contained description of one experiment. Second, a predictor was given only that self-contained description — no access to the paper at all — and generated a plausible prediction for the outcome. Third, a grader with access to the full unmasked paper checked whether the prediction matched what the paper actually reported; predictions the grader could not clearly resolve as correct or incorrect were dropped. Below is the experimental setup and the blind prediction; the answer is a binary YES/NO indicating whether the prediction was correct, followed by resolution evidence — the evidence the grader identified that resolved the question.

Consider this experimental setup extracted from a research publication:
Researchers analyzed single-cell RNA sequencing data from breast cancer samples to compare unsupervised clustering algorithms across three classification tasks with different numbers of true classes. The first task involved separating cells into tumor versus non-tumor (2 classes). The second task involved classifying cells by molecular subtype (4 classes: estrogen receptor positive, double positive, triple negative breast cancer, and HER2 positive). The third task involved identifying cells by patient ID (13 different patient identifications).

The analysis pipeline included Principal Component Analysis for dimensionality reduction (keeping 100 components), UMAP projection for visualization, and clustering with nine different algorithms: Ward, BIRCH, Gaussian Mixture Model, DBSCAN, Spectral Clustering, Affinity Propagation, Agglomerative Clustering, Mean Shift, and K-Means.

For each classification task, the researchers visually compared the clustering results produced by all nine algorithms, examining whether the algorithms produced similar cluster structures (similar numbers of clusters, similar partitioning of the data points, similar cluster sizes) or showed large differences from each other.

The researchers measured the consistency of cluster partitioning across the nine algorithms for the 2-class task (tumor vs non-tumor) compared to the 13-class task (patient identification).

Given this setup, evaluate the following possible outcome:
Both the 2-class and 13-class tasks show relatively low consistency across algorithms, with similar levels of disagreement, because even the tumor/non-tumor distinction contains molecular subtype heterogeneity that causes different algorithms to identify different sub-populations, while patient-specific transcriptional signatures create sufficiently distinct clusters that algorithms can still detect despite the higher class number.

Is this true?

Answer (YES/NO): NO